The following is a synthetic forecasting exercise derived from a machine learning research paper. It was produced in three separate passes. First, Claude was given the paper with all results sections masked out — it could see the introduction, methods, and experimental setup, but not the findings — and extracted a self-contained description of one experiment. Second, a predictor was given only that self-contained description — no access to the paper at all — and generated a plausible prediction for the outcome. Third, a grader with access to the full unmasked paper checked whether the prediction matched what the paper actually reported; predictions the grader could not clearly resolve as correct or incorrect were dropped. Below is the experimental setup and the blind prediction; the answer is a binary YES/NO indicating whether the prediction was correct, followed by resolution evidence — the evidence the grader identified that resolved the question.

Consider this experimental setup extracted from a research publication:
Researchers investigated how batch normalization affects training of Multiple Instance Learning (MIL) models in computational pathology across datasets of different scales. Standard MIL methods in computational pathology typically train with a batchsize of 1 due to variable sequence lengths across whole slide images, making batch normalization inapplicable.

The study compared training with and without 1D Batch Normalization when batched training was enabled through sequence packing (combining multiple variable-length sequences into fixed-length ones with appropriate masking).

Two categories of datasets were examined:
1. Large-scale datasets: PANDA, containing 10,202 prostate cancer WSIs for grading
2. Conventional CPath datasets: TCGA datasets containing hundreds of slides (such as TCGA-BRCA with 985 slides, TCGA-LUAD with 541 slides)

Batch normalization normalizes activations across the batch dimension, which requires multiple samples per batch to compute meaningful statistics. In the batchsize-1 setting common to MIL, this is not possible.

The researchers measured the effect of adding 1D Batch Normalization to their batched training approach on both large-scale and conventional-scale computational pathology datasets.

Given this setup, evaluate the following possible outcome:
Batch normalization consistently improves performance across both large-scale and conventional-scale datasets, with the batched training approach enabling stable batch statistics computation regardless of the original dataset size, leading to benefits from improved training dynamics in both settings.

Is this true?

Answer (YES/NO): NO